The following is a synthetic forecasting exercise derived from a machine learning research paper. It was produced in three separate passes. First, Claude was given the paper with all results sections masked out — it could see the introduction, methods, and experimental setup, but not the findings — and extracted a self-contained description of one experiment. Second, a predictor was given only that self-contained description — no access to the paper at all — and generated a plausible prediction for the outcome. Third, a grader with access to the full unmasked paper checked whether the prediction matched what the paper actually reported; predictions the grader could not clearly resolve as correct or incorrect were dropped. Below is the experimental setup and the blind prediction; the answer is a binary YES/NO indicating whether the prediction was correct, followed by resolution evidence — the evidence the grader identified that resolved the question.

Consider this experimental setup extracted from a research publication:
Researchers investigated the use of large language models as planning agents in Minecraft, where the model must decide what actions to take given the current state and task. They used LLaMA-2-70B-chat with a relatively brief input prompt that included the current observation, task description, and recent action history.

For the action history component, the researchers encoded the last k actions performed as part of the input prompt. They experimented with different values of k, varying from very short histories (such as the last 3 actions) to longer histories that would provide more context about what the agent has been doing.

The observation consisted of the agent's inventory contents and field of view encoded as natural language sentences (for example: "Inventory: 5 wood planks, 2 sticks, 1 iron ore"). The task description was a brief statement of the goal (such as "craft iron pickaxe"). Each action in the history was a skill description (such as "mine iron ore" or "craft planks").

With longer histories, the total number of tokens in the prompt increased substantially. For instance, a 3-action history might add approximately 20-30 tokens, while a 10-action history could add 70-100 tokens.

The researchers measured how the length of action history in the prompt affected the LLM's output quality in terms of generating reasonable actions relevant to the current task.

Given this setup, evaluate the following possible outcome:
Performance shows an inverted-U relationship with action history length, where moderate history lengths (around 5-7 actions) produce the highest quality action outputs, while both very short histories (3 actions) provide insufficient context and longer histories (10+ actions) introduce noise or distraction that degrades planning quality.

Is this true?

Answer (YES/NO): NO